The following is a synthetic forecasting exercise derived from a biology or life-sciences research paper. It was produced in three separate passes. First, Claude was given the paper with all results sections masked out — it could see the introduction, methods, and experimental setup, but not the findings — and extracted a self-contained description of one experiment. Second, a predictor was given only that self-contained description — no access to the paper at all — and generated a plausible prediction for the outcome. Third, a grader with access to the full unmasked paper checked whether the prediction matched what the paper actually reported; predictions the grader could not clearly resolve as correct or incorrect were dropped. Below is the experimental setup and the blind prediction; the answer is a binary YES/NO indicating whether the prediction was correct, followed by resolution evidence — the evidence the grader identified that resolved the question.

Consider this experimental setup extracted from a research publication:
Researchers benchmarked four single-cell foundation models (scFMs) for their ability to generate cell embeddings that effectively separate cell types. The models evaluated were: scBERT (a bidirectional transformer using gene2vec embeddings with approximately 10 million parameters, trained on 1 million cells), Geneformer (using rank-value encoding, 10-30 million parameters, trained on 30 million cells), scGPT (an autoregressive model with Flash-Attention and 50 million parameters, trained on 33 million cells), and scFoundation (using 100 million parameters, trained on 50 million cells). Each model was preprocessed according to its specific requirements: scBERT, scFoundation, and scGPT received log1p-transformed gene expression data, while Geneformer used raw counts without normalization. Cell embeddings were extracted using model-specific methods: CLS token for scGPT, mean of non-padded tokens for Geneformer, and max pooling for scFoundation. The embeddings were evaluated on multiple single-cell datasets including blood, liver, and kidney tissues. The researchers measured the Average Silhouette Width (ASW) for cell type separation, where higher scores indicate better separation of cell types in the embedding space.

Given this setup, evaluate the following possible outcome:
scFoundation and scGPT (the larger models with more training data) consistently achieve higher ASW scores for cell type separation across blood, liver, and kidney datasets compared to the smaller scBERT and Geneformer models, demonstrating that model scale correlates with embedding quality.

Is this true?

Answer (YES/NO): NO